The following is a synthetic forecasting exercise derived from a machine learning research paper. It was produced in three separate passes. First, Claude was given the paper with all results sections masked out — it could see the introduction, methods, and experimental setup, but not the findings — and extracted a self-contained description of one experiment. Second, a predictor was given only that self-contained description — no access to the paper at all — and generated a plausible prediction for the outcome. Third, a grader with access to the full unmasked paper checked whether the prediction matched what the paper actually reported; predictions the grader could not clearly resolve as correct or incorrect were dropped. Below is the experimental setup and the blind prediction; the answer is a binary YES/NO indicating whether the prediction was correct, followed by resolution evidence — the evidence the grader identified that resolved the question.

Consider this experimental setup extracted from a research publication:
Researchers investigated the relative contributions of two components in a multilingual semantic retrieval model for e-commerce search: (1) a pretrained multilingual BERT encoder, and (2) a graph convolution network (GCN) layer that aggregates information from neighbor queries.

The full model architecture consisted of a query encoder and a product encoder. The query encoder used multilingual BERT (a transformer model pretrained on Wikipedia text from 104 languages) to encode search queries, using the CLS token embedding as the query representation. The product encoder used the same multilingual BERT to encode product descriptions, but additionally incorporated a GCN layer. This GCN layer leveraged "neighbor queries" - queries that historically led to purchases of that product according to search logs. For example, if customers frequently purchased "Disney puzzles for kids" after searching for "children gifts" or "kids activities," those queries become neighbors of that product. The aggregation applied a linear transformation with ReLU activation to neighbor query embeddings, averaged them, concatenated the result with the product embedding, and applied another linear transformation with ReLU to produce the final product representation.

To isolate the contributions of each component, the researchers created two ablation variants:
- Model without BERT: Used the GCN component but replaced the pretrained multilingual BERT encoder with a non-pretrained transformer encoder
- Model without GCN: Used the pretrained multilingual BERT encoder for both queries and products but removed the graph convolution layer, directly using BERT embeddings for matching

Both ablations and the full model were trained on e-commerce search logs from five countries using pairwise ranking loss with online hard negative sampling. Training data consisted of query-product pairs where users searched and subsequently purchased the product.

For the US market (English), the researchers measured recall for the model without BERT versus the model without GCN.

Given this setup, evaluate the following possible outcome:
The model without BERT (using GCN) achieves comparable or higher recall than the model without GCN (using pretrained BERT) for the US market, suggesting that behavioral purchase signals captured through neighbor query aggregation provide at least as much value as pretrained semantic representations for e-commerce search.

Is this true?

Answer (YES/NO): NO